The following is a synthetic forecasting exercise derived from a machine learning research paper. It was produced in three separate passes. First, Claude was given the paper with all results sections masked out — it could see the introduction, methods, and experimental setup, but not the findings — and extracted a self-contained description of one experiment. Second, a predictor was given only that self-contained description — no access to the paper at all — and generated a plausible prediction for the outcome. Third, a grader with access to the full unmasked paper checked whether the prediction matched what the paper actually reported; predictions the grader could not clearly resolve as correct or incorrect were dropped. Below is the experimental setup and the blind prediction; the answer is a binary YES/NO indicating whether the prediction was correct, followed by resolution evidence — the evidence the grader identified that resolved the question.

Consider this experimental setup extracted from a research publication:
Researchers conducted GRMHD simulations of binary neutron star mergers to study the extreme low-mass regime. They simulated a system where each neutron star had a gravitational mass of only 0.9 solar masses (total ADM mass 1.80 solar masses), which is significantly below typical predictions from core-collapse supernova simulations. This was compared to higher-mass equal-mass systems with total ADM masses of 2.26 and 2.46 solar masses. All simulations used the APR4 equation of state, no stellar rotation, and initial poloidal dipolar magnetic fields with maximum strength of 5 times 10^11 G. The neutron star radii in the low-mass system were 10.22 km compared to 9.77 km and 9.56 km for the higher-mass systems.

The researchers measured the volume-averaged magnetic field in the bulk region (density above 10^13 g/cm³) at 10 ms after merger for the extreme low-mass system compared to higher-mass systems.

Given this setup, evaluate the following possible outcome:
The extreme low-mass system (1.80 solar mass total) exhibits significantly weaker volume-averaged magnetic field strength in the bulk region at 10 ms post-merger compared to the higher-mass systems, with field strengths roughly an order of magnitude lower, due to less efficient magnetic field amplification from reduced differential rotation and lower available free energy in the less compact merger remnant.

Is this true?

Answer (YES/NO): NO